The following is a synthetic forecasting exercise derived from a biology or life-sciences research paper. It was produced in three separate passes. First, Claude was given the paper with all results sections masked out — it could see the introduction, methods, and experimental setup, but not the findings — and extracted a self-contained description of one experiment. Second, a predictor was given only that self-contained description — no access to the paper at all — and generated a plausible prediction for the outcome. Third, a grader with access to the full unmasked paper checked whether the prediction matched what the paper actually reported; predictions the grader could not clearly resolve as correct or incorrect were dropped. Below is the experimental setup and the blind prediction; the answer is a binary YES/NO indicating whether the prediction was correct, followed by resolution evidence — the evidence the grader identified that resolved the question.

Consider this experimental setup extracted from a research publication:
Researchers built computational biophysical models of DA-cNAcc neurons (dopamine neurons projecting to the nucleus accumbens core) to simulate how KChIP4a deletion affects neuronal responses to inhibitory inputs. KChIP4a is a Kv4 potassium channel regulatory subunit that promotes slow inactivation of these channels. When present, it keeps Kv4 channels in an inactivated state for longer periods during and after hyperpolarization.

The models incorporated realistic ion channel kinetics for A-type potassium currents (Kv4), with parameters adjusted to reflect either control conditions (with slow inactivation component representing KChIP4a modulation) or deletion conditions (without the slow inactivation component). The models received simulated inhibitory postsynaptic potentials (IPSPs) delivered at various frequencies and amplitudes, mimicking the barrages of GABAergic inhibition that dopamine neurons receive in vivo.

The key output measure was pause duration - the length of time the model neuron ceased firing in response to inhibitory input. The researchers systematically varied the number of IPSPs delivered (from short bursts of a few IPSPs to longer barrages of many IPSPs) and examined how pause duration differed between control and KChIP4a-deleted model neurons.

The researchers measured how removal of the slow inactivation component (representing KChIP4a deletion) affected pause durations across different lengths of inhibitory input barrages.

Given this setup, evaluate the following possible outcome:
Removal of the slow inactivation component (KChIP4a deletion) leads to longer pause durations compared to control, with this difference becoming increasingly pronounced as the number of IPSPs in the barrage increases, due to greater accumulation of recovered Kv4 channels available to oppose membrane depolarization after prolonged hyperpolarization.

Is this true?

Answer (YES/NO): NO